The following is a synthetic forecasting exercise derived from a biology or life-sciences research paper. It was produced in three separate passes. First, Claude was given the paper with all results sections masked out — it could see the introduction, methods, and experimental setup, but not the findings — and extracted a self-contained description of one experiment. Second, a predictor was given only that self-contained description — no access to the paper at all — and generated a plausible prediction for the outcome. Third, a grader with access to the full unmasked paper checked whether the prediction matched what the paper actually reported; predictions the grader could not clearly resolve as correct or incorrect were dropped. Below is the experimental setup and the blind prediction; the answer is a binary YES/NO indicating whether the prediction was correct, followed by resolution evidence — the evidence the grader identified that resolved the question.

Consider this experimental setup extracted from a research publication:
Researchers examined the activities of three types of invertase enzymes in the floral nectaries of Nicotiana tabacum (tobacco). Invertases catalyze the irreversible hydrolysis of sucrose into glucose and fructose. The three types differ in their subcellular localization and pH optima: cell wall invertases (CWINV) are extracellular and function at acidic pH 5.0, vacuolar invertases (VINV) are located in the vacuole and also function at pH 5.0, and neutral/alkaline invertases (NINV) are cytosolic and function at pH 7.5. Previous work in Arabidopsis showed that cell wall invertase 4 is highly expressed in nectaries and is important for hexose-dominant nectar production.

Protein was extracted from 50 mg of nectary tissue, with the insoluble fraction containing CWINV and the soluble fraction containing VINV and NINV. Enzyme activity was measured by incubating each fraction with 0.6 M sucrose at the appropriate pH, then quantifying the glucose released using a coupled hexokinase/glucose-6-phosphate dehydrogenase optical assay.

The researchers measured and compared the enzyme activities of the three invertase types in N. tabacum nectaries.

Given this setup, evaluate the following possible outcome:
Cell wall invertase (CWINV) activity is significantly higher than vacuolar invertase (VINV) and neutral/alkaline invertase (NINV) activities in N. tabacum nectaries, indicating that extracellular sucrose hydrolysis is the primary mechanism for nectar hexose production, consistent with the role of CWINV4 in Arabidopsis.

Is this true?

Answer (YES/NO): NO